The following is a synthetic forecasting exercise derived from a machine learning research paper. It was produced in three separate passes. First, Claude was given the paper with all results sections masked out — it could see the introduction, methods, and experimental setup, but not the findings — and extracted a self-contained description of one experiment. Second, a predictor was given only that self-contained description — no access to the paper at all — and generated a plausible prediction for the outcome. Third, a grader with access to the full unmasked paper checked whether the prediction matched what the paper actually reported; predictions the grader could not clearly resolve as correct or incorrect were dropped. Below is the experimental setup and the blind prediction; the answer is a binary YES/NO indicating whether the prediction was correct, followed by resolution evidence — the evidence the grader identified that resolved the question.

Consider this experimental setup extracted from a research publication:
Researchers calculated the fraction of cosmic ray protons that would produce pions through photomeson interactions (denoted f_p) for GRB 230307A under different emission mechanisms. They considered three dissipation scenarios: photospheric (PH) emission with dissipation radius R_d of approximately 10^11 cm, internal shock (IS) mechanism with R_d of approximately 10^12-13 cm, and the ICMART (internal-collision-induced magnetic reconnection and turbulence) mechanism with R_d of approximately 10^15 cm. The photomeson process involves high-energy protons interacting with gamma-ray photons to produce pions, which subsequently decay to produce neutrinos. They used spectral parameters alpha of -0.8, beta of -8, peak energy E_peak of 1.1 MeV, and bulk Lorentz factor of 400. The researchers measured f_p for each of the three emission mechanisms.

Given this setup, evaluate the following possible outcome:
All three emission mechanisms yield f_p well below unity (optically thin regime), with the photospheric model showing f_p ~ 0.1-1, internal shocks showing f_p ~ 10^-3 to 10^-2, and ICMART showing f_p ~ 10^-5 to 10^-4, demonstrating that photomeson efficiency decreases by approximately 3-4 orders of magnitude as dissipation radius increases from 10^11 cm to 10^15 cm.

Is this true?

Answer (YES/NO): NO